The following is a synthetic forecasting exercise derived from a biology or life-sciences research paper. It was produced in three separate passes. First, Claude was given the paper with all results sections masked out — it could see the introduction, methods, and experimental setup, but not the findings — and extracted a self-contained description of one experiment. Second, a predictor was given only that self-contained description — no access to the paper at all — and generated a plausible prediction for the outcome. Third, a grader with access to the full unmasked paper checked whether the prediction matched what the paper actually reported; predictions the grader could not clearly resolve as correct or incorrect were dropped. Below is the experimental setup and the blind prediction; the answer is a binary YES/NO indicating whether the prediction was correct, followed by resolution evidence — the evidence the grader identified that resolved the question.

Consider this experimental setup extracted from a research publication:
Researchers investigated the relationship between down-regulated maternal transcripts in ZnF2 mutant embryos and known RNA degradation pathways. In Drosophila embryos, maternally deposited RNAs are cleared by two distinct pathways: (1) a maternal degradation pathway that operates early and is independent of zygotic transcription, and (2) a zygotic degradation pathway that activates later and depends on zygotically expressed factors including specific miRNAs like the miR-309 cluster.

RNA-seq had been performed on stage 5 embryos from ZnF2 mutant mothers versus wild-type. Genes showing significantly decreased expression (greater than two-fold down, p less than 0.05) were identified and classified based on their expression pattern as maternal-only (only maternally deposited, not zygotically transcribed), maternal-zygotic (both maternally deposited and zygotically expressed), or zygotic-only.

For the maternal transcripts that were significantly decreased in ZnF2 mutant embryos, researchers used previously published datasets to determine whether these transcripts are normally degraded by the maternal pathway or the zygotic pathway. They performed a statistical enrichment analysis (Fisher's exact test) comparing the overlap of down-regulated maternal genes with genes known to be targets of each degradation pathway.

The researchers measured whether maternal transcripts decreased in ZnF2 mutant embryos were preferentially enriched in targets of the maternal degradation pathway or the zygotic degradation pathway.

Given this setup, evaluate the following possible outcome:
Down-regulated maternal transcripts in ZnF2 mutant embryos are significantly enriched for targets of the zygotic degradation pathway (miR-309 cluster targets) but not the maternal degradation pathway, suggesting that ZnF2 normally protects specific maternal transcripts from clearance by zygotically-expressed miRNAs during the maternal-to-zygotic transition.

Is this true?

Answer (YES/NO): YES